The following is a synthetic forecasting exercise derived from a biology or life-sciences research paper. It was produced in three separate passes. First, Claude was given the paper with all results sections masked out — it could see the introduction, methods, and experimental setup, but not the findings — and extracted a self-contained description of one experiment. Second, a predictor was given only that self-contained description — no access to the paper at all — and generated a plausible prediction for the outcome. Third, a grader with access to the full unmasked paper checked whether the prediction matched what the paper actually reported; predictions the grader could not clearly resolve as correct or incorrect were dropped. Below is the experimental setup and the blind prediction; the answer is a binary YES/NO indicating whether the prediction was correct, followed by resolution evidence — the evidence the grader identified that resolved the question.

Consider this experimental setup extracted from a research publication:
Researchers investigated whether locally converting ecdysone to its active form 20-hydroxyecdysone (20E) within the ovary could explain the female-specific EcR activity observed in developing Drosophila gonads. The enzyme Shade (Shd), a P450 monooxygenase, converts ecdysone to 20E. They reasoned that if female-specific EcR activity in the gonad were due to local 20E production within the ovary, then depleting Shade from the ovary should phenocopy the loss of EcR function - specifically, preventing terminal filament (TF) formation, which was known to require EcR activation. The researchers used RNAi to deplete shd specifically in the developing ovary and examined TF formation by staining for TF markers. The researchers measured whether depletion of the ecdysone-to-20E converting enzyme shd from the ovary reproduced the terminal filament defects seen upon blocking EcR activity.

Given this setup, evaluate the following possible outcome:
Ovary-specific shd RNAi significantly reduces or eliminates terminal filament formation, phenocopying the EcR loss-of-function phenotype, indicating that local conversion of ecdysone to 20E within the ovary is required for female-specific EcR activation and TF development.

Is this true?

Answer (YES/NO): NO